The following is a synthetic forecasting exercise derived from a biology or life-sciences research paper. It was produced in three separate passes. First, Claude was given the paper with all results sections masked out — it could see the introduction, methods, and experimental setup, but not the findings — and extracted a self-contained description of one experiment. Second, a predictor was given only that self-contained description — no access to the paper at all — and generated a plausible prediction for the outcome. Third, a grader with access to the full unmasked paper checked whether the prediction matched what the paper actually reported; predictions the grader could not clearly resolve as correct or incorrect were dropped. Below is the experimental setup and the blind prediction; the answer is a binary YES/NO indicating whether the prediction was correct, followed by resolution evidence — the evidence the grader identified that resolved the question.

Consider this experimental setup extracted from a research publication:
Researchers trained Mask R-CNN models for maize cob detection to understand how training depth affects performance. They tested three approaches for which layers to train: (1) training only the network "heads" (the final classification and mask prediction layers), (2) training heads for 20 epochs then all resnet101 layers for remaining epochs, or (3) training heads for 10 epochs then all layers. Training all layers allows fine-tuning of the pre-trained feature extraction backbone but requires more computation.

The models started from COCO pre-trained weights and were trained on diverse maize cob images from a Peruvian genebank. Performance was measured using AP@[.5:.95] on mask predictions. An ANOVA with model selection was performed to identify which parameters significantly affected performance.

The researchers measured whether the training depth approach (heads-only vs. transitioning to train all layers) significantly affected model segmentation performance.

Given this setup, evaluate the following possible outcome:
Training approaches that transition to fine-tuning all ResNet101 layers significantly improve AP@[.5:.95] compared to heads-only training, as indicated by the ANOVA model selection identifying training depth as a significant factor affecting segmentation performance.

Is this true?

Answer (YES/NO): NO